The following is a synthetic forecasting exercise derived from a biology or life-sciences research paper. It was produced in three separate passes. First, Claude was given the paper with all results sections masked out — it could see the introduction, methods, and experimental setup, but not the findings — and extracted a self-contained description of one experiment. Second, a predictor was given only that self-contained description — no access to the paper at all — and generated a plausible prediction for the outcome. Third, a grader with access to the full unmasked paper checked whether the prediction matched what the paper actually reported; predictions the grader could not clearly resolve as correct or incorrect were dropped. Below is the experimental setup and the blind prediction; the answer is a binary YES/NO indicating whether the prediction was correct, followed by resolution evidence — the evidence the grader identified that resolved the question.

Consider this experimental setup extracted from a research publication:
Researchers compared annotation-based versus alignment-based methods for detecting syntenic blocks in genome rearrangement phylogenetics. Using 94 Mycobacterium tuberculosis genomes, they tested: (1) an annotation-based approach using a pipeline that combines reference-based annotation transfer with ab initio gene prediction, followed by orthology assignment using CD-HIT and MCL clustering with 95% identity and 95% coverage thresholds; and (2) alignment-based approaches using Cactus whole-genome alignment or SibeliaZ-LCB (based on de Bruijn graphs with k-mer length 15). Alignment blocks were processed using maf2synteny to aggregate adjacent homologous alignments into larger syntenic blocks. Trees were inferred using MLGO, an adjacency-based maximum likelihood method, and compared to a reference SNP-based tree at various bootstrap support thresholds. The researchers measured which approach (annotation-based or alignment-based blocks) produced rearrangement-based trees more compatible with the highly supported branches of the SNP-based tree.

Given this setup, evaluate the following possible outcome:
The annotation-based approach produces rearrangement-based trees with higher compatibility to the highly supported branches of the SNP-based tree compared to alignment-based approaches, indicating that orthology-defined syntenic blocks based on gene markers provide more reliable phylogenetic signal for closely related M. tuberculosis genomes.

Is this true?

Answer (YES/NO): NO